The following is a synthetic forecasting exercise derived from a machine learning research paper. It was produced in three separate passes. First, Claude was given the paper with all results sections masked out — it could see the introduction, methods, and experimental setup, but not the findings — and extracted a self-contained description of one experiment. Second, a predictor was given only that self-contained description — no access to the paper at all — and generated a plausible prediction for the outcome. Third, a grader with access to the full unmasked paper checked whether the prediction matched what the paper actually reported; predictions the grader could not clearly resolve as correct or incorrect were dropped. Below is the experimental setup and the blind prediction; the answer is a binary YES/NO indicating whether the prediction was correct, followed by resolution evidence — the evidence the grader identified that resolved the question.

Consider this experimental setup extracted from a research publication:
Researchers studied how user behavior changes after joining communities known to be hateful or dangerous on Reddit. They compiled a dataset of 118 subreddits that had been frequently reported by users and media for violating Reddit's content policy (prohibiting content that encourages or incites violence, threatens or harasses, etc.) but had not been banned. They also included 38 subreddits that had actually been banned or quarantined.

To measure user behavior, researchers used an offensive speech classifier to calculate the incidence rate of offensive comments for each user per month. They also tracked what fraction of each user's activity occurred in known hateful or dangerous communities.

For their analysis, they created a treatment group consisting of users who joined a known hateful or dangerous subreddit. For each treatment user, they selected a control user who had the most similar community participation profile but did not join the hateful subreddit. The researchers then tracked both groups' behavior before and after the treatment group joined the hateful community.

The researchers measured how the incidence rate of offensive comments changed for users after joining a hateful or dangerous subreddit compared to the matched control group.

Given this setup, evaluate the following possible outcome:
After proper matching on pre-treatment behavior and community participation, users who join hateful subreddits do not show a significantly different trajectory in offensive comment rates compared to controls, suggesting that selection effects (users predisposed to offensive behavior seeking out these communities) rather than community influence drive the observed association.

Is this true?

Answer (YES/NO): NO